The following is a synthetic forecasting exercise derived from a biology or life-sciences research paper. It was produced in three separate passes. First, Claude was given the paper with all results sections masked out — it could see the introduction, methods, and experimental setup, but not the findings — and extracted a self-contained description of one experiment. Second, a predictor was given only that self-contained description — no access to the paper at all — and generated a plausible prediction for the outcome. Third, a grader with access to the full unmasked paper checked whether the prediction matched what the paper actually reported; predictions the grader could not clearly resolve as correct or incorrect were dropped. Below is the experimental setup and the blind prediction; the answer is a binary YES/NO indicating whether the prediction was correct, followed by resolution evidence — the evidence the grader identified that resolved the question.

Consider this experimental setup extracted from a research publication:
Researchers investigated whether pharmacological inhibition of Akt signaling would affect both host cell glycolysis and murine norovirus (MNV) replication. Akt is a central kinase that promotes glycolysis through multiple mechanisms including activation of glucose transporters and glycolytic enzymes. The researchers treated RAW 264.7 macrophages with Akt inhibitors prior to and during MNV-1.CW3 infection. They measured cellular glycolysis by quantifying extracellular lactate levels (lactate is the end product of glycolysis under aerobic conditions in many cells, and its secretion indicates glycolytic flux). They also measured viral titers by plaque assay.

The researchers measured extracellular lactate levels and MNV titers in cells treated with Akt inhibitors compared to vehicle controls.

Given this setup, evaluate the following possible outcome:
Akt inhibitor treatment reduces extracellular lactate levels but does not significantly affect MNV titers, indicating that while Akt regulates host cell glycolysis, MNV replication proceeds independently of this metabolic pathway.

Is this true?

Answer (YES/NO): NO